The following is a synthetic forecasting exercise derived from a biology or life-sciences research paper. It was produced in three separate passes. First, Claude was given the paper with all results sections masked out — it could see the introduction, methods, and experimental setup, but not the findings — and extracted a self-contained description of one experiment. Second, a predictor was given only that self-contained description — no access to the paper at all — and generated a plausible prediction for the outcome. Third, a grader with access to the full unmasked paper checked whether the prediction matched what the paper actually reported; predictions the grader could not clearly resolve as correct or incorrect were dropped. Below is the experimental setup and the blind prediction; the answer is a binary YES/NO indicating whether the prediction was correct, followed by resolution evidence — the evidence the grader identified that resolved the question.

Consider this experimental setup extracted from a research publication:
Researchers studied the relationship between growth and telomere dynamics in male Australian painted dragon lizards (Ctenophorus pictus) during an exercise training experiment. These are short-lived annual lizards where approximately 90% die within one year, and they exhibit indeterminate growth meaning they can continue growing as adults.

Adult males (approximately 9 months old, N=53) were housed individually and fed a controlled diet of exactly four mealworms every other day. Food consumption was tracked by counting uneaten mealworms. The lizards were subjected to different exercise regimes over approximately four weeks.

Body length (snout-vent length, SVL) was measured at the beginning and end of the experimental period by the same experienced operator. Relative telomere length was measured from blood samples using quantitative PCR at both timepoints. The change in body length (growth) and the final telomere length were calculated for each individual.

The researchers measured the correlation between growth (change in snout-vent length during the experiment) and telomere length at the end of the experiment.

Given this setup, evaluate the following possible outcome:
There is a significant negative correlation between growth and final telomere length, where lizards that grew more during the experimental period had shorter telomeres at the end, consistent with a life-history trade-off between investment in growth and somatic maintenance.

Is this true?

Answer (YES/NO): YES